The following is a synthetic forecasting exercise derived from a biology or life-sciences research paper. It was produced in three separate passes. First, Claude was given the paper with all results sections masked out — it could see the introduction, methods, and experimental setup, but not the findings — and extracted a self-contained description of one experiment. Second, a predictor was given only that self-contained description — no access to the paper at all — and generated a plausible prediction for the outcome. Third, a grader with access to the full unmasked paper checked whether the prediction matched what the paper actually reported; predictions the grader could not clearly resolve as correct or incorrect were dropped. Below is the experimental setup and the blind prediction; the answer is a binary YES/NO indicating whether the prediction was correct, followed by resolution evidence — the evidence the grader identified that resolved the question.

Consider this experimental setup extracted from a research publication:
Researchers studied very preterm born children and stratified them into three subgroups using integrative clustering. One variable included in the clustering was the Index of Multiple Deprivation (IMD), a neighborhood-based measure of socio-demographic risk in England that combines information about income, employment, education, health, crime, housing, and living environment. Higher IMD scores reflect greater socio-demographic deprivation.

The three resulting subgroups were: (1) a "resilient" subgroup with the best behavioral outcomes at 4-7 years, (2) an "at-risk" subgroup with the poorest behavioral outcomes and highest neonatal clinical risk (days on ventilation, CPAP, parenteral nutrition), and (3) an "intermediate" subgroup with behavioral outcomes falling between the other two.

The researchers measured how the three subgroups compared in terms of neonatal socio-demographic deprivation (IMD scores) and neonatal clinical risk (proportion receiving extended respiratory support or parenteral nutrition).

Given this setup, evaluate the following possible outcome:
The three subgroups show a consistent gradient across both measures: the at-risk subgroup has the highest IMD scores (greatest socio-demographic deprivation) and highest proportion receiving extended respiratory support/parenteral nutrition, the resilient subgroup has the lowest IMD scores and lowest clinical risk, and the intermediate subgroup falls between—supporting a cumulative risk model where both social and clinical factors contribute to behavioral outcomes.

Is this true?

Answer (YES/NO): NO